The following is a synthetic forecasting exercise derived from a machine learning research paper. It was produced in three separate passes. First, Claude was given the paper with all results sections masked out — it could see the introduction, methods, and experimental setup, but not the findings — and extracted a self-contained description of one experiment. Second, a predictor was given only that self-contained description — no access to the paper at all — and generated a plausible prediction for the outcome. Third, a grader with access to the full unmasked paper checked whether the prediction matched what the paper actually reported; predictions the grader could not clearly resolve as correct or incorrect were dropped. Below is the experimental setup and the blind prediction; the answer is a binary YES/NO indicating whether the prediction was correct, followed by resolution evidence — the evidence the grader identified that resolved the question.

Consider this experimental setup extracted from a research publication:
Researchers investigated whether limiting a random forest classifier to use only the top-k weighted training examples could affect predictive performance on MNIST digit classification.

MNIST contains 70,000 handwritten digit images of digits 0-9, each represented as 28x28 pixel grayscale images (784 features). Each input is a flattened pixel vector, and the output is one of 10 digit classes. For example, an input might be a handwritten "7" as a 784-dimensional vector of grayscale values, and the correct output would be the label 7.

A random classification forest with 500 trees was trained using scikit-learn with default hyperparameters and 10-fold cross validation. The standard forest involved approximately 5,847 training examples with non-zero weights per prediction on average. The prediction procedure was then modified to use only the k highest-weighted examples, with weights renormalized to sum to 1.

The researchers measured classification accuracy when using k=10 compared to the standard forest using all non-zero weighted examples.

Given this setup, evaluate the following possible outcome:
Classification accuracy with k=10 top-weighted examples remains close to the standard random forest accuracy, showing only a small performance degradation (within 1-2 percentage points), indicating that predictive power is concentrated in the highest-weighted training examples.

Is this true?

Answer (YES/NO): NO